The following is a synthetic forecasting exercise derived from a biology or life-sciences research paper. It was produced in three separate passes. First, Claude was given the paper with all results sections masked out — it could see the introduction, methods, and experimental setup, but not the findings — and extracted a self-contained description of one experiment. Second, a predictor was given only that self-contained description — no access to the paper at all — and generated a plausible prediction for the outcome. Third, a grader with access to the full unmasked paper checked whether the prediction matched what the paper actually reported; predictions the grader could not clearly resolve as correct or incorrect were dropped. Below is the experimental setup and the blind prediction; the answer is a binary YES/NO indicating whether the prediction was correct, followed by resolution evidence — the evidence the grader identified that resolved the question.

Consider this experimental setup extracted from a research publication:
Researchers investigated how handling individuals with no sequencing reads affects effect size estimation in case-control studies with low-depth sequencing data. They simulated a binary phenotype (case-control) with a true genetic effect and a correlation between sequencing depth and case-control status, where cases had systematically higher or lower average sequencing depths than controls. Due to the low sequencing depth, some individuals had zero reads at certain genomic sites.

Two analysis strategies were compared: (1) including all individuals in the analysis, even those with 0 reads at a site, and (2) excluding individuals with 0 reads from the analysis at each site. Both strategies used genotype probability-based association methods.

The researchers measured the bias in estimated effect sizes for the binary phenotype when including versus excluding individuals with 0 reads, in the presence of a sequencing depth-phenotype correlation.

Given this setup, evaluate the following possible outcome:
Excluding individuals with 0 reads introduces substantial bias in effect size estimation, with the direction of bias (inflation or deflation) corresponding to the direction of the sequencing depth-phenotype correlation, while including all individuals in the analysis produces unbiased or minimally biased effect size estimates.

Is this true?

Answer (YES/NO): NO